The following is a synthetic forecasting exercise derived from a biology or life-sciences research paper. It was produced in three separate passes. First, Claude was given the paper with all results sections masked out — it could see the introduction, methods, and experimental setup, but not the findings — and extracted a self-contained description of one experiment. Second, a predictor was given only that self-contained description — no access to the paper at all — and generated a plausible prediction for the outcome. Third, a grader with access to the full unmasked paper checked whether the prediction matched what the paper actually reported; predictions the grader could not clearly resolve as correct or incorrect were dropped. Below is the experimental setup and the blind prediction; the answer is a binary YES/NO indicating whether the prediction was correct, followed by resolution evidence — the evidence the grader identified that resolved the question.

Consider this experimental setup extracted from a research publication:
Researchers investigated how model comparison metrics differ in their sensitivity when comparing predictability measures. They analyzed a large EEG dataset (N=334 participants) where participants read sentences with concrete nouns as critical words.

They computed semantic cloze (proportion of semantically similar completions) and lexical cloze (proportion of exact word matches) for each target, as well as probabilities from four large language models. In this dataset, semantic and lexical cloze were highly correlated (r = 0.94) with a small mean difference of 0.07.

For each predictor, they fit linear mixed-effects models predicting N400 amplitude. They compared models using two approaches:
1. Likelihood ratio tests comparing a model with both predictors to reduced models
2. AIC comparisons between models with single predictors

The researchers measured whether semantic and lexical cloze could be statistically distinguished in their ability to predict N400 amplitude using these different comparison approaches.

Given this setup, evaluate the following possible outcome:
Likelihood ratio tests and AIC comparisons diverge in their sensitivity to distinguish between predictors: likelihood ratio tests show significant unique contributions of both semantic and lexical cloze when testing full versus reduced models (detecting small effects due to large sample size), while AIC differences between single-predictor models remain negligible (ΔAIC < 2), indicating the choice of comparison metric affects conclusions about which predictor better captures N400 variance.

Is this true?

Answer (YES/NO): NO